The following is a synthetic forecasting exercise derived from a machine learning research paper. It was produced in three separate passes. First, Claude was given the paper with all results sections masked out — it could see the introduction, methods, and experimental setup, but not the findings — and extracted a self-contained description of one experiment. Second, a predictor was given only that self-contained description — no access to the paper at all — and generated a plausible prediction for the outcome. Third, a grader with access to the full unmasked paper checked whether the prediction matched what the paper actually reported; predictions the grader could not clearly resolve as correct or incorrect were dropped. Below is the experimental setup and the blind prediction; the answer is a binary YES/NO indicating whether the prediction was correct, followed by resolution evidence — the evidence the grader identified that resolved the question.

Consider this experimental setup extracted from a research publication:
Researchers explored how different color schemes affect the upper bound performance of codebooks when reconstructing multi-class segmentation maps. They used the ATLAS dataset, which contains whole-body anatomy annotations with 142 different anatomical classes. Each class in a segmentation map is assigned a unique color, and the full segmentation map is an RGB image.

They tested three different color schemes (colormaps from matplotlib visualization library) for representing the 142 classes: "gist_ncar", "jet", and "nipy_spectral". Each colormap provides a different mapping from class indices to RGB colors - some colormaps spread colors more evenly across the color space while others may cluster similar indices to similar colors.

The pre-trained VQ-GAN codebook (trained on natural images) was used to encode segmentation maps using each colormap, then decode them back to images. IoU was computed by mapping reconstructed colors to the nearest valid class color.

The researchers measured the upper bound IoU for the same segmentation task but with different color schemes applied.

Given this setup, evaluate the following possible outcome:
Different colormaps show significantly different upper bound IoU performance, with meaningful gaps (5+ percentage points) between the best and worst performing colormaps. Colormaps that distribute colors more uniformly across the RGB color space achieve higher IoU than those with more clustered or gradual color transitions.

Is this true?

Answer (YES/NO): NO